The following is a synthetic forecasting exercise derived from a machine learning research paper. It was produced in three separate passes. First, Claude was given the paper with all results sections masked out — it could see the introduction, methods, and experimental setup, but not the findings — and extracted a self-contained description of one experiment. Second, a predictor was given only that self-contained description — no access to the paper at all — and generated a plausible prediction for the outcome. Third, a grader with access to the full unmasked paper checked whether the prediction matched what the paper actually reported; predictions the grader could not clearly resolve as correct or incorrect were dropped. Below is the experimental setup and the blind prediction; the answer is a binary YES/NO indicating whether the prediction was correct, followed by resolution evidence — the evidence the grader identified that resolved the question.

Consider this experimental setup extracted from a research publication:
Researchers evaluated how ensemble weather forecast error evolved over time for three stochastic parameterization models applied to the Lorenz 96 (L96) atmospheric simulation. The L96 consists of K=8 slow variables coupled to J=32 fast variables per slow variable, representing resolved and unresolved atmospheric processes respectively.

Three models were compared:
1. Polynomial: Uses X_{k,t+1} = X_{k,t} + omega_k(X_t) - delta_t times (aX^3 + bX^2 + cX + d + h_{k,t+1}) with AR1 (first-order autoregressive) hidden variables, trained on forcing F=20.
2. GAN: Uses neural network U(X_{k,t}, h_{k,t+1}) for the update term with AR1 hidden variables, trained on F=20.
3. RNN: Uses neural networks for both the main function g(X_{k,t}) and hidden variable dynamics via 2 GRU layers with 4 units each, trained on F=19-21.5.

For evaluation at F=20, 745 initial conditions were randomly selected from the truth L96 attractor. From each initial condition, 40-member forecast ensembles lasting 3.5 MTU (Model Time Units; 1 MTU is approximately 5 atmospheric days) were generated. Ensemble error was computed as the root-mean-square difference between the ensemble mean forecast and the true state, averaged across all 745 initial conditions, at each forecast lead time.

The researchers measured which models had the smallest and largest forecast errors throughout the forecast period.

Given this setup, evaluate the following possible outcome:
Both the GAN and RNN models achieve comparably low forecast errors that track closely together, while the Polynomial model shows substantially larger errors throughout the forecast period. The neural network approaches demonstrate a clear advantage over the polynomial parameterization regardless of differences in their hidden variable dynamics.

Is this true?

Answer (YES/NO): NO